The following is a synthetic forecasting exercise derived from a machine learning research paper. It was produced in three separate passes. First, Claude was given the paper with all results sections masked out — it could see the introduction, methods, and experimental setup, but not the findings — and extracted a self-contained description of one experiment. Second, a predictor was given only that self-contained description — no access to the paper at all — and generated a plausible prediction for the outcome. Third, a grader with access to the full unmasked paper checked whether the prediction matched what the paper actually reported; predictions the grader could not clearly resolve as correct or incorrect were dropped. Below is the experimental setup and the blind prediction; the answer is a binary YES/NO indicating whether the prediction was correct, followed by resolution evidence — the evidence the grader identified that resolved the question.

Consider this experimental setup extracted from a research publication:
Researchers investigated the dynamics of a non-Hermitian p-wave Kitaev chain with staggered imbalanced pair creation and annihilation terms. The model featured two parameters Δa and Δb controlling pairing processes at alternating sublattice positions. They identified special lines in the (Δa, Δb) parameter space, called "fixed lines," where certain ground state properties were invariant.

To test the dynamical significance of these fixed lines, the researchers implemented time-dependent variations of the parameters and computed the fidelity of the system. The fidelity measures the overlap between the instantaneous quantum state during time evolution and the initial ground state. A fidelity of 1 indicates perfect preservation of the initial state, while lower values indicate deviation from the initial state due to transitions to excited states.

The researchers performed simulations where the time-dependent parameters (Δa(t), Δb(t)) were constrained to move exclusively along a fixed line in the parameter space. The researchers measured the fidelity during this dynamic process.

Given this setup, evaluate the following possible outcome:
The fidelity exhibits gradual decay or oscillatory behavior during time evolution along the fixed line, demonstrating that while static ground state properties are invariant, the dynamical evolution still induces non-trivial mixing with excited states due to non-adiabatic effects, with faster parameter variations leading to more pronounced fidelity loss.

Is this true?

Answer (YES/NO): NO